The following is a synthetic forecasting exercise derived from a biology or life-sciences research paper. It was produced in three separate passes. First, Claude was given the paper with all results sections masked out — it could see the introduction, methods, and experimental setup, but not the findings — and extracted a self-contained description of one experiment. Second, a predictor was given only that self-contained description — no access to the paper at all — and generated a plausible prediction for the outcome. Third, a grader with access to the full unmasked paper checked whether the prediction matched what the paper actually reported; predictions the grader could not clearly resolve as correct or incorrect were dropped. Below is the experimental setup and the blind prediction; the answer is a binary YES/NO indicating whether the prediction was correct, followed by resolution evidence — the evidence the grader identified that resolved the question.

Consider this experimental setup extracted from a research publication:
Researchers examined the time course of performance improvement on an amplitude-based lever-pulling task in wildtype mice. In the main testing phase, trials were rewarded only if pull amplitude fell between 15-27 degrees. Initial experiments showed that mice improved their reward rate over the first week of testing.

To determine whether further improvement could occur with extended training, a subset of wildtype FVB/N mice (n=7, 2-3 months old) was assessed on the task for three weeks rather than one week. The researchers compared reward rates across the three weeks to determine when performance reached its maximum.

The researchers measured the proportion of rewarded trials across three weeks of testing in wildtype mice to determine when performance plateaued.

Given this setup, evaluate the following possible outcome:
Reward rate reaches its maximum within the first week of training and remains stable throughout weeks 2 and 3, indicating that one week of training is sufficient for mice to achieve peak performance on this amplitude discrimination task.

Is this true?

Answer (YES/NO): YES